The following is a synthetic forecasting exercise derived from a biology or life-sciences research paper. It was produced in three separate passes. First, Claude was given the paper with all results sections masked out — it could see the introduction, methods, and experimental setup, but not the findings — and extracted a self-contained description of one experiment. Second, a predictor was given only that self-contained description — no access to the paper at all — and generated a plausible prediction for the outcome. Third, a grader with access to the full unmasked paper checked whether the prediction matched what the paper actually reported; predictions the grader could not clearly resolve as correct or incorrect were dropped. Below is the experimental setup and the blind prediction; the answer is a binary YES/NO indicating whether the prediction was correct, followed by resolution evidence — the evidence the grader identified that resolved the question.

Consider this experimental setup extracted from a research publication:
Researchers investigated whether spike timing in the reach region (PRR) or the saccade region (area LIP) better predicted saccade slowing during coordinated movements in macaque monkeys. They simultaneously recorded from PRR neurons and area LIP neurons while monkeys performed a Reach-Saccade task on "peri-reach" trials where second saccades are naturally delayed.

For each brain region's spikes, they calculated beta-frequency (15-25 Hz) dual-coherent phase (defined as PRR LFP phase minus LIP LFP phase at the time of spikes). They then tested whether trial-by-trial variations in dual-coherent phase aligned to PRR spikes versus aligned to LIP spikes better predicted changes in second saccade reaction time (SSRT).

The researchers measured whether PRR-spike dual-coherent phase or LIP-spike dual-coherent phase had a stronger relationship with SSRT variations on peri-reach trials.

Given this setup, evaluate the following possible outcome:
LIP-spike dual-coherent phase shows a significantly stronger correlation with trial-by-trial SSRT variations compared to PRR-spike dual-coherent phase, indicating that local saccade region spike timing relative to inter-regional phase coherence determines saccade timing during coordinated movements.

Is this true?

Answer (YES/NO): NO